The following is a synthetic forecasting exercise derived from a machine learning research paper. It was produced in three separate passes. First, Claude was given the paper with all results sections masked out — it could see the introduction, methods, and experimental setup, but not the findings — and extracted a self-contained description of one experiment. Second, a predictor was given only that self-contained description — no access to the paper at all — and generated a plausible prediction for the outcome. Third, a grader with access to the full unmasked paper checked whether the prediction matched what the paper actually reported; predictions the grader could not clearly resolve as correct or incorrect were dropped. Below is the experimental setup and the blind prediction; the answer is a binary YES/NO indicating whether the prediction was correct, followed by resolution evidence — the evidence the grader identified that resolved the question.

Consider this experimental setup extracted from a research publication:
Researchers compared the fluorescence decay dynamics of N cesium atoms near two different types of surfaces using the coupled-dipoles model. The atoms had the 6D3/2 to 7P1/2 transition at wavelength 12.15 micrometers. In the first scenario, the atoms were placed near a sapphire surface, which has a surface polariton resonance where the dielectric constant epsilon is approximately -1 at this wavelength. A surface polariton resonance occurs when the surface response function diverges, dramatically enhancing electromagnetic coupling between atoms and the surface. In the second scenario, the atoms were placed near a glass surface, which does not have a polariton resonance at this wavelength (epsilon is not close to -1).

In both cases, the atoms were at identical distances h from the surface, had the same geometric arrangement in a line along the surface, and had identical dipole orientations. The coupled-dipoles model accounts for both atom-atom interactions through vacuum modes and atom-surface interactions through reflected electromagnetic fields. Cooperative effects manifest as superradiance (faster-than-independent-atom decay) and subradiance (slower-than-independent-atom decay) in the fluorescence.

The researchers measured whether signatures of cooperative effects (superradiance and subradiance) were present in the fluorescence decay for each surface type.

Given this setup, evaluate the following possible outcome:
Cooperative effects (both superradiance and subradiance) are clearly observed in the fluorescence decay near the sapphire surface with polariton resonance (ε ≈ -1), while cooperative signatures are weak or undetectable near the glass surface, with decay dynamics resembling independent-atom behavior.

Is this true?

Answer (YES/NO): NO